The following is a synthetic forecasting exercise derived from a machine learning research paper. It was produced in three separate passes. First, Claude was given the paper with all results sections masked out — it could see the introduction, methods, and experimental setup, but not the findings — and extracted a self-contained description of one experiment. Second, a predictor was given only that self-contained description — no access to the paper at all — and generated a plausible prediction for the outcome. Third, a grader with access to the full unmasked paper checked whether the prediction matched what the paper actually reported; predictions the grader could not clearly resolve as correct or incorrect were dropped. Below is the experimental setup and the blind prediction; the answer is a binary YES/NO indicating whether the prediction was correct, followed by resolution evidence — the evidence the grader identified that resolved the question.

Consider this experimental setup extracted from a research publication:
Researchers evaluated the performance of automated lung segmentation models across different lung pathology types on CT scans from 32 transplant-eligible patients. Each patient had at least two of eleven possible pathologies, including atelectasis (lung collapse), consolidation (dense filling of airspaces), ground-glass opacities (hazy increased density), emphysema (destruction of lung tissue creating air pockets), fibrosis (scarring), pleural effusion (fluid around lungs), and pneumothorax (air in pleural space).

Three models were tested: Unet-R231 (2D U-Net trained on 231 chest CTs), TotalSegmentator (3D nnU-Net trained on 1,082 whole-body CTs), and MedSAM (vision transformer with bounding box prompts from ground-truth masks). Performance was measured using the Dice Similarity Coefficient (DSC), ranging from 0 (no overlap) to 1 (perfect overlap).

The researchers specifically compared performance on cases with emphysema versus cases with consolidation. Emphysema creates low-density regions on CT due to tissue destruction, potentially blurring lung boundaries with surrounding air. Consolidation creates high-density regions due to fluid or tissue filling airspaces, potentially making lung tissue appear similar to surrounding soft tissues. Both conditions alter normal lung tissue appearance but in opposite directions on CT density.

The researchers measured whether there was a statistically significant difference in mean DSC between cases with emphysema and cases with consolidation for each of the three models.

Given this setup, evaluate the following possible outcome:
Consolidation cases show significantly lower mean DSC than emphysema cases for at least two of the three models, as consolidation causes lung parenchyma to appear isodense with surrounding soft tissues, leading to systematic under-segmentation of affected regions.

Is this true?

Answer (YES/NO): NO